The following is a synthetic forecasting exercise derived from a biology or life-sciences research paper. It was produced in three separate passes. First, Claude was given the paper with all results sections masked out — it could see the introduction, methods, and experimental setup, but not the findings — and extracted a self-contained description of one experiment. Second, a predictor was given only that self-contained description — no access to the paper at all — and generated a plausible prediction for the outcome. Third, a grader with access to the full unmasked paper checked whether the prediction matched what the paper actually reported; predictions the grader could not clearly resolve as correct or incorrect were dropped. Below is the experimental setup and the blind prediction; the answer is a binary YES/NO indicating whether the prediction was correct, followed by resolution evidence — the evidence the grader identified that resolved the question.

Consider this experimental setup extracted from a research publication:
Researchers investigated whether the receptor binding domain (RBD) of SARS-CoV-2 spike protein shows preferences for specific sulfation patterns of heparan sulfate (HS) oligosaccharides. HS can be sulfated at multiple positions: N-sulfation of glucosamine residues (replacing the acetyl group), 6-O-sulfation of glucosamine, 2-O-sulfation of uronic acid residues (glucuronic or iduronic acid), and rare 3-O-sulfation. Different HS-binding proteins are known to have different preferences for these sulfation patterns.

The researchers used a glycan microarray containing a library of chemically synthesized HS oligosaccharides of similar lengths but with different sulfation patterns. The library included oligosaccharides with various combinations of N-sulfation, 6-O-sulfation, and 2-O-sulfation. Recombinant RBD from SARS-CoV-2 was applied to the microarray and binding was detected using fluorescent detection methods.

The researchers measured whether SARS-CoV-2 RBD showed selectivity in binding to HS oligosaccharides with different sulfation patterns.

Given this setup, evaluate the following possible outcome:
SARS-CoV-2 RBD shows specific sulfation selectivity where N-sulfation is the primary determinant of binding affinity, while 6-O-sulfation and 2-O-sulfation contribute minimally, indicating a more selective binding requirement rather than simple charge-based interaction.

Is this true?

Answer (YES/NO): NO